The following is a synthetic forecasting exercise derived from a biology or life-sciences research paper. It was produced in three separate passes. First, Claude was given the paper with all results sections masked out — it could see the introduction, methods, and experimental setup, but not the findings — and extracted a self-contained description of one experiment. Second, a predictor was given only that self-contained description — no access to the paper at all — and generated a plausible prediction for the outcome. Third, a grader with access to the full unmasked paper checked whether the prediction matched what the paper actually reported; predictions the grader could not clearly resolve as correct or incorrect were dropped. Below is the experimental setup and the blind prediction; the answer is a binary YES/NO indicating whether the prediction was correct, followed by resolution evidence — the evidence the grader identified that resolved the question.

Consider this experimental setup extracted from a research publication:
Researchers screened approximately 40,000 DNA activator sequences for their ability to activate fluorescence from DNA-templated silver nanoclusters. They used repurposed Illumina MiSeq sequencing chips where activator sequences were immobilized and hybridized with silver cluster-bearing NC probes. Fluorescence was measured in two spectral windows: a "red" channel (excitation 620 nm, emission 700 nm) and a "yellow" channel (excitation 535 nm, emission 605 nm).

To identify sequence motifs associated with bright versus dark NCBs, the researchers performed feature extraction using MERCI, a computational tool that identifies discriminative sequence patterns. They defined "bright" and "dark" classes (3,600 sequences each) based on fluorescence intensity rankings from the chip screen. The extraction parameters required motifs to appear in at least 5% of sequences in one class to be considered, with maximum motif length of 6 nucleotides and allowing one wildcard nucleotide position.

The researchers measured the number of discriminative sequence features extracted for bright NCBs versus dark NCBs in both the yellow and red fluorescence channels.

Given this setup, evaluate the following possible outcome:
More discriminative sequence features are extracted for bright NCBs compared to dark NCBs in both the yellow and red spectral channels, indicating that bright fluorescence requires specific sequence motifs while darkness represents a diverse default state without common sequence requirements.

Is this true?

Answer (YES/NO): NO